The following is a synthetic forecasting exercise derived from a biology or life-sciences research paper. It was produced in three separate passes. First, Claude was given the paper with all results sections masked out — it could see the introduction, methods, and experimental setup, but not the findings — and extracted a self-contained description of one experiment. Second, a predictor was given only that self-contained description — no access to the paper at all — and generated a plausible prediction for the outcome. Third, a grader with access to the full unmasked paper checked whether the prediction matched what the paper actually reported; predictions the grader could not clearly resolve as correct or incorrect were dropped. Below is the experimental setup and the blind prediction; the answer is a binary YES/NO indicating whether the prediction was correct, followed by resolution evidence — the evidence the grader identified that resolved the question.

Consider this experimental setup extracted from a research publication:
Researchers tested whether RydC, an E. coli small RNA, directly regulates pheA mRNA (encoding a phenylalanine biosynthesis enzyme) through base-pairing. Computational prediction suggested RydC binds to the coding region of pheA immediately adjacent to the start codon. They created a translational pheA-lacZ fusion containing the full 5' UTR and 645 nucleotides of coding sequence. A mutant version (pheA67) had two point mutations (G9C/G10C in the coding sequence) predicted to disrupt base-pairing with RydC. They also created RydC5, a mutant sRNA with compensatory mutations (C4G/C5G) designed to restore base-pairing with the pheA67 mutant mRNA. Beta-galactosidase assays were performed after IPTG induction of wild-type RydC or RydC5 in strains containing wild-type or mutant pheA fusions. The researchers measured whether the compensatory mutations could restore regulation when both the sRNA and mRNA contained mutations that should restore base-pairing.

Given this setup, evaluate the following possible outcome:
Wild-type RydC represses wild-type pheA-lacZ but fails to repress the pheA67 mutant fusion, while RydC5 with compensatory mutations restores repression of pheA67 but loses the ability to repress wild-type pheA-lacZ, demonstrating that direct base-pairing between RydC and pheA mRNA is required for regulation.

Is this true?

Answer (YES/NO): YES